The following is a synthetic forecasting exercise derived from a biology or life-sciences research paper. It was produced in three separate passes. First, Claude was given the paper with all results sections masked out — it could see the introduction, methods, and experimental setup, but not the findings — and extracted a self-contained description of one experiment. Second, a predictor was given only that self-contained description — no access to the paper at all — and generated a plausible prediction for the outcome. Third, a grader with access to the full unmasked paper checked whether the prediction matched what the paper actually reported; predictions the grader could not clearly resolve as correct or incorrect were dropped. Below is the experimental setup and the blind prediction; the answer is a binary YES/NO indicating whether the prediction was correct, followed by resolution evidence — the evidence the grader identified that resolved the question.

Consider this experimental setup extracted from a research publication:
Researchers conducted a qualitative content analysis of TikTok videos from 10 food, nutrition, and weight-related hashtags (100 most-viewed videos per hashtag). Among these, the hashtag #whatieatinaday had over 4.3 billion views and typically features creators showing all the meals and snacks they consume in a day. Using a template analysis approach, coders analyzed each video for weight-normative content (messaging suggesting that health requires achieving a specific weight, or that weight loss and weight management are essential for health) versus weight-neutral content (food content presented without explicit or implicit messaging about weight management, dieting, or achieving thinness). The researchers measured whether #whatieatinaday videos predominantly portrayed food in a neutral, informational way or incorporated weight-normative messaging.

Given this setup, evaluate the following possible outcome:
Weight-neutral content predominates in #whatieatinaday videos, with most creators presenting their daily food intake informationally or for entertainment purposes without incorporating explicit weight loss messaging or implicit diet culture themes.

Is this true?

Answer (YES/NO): NO